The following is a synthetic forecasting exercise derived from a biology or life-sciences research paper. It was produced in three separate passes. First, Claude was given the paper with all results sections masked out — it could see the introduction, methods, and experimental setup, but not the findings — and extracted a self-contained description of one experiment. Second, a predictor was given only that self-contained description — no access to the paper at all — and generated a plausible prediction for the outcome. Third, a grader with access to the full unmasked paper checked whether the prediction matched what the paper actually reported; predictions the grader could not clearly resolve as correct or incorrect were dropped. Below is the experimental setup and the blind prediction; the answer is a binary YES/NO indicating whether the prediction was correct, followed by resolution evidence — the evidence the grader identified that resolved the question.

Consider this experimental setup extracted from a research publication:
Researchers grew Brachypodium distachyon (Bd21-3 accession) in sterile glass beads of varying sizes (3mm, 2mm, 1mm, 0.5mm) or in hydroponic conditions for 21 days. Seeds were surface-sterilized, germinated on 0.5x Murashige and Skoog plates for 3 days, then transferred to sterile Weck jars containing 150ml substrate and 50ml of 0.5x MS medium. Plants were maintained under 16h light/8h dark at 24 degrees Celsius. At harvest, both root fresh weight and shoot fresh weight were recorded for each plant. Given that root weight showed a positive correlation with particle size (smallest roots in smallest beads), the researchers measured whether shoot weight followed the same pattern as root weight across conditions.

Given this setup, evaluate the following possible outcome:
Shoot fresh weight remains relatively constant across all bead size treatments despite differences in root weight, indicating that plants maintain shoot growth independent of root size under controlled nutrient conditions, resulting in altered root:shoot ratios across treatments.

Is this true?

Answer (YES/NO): YES